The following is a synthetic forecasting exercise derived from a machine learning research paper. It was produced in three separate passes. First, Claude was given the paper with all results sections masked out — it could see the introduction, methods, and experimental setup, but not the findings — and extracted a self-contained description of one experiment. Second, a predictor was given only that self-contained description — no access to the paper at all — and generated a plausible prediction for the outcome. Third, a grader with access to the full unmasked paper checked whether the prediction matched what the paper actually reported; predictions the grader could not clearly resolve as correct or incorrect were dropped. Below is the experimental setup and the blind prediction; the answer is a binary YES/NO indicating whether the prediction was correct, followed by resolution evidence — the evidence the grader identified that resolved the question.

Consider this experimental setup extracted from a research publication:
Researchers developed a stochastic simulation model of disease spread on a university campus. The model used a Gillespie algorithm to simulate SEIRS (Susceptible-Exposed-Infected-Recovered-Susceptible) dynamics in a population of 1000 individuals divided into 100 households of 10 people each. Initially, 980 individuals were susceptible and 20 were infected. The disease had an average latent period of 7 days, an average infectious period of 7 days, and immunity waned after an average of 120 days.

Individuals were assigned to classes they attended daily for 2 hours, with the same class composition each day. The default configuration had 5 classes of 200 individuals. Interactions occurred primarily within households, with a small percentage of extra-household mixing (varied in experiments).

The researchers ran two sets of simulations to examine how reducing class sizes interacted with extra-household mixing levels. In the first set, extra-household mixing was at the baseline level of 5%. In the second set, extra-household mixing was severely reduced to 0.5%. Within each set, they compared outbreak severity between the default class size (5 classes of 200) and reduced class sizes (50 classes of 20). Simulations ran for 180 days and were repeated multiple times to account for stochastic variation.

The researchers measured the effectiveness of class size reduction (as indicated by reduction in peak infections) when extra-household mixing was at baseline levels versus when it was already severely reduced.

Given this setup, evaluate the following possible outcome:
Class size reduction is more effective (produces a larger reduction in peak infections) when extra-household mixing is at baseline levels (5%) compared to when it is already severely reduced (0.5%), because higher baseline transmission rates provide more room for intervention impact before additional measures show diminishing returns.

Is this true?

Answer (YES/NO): NO